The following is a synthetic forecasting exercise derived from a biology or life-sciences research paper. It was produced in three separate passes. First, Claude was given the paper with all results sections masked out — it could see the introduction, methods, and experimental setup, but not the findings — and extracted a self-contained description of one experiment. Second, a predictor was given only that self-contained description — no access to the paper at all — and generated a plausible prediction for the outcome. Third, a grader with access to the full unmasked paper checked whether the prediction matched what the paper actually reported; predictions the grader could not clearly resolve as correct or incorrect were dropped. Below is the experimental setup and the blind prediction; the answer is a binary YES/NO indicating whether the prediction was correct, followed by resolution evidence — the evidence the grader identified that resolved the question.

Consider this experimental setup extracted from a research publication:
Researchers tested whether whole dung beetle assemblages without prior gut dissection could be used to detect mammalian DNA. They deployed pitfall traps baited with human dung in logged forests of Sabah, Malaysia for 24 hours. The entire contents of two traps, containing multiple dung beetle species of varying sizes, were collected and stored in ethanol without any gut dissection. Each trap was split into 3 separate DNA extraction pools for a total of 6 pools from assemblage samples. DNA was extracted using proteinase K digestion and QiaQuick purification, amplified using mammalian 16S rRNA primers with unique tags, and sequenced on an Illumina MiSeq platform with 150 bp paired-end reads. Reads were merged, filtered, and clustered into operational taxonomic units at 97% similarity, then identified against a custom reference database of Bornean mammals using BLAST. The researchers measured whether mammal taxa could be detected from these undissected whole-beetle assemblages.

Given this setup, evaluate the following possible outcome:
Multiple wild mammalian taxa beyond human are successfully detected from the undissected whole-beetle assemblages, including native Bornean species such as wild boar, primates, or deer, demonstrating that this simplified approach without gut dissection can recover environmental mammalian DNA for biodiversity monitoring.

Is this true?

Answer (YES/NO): YES